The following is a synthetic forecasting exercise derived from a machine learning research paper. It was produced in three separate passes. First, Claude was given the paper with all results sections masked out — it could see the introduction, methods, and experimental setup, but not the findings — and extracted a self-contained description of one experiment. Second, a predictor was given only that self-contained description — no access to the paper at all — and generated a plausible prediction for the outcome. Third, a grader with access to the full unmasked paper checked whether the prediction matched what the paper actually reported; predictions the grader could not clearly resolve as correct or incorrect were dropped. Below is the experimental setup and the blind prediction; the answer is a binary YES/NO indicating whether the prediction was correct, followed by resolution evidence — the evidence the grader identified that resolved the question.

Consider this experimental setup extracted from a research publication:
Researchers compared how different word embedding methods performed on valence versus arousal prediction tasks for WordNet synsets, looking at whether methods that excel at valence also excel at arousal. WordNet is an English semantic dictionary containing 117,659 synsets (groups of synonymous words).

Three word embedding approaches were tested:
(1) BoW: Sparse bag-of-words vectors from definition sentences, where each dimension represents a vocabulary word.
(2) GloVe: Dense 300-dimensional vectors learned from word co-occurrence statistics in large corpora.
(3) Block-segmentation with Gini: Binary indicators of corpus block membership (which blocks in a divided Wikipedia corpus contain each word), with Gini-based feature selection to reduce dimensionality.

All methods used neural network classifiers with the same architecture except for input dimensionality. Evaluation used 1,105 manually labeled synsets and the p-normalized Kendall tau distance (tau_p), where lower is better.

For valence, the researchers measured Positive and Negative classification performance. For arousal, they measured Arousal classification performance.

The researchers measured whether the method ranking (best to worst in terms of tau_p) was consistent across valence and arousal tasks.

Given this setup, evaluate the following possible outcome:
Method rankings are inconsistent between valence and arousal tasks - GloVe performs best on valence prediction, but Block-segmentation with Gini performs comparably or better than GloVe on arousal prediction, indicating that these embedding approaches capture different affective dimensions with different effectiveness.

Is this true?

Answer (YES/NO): YES